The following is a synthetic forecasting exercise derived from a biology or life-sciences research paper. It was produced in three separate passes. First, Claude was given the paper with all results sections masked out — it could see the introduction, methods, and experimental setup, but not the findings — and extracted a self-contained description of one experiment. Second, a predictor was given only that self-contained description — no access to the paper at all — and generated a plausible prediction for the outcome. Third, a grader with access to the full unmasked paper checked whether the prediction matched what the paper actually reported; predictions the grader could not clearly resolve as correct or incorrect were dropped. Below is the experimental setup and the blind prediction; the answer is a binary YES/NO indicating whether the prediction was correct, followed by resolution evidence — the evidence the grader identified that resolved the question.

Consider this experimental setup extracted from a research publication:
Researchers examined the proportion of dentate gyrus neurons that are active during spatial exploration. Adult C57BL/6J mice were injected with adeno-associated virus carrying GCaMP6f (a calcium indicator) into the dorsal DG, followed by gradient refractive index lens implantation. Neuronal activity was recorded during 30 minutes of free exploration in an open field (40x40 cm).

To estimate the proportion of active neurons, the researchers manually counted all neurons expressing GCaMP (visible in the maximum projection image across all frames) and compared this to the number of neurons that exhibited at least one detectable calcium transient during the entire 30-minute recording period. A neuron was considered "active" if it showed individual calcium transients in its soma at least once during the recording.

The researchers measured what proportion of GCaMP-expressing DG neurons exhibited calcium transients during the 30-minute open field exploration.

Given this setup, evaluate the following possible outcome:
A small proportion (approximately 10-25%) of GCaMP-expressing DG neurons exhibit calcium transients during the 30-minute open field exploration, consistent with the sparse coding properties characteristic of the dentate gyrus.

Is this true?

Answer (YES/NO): NO